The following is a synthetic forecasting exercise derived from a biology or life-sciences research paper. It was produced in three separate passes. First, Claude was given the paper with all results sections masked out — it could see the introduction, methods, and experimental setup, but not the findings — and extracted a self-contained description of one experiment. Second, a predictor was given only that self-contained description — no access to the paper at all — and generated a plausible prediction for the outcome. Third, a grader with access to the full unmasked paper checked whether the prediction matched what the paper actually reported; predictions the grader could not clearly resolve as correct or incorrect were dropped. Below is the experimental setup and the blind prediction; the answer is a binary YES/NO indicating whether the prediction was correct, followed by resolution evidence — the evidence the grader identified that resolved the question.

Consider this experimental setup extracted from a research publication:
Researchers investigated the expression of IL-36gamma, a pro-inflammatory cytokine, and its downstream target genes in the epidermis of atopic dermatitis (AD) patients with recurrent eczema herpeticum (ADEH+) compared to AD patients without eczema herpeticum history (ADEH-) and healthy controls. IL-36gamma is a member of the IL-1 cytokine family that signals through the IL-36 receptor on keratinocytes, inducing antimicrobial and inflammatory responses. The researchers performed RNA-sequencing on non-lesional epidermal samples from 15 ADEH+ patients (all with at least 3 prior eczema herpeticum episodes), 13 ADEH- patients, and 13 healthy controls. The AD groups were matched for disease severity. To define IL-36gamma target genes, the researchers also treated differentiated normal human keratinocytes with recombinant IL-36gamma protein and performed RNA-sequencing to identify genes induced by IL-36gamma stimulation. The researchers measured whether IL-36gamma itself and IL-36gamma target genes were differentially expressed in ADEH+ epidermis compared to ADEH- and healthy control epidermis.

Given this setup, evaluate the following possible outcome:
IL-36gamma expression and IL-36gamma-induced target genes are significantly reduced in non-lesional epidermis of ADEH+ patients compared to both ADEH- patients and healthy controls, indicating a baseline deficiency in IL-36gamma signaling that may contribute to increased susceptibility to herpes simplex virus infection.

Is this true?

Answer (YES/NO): NO